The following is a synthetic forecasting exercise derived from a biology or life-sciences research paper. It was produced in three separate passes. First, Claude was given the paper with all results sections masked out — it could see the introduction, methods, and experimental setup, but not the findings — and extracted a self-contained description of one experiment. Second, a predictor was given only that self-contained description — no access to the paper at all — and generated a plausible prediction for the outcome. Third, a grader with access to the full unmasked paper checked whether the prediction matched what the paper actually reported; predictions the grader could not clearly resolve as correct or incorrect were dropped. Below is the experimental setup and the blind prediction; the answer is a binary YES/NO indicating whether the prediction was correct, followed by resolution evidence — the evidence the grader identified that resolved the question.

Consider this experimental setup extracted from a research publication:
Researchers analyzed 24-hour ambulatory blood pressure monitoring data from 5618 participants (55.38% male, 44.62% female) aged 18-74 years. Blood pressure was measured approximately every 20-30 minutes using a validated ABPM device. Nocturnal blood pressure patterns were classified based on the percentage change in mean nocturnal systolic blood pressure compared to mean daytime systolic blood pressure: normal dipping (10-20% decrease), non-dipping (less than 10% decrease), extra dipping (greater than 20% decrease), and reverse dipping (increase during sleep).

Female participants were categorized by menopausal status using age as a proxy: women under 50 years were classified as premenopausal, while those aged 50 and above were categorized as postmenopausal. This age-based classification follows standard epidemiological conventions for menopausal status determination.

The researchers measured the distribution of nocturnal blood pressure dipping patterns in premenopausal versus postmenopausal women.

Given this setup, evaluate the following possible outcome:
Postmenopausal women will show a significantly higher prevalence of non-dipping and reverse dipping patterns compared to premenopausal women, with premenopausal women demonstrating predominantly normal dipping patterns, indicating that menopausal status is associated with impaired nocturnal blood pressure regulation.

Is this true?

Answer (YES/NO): NO